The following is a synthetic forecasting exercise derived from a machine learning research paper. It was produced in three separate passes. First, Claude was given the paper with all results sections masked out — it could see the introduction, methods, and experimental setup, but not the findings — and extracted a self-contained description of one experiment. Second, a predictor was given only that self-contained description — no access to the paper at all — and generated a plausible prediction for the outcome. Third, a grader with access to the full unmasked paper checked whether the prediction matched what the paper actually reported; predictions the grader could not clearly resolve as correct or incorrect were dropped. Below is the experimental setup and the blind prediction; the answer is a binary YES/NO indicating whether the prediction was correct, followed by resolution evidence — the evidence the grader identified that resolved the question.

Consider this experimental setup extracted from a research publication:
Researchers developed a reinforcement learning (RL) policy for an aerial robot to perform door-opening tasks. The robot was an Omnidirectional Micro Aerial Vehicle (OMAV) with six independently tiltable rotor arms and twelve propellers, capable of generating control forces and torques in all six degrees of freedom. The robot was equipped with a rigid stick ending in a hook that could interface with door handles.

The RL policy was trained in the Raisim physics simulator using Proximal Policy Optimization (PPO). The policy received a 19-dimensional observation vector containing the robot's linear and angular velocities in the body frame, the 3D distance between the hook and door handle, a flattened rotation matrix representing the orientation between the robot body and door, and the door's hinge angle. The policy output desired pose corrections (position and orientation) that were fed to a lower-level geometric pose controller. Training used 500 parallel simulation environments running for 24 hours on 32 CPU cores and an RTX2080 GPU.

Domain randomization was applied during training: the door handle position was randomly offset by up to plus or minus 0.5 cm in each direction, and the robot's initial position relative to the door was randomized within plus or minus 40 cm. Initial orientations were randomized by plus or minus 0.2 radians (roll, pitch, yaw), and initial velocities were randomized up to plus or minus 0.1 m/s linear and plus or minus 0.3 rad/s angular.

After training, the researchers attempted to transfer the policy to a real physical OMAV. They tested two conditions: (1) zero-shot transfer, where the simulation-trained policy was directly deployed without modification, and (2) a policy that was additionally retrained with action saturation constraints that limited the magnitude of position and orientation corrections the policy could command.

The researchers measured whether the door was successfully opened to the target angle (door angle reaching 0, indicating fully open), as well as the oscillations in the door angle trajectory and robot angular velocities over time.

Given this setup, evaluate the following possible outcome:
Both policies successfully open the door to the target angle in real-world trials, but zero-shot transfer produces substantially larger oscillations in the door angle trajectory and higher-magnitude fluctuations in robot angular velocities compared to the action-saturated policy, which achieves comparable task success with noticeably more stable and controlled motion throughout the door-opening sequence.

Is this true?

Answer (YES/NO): NO